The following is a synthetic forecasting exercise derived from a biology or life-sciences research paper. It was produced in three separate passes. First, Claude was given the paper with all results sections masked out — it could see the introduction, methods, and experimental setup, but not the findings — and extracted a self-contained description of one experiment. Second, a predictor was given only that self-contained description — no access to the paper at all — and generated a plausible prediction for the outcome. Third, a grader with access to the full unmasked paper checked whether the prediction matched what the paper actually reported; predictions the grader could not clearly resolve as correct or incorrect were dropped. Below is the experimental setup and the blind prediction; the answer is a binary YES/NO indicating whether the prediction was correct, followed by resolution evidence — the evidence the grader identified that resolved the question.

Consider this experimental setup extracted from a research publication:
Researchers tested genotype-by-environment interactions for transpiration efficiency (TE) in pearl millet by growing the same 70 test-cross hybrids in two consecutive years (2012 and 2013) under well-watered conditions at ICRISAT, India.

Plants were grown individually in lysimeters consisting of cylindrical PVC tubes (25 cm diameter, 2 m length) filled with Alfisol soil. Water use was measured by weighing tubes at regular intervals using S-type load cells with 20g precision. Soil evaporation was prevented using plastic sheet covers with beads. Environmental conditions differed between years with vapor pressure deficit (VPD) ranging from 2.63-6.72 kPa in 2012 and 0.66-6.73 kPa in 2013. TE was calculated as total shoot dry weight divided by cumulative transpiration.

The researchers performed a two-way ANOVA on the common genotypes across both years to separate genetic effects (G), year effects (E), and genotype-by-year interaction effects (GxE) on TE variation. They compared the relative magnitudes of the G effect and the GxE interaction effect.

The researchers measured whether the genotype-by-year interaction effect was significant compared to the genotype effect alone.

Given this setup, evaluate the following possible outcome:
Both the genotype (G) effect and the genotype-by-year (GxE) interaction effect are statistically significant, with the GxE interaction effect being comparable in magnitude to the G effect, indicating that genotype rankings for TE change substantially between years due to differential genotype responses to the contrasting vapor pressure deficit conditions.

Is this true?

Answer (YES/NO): NO